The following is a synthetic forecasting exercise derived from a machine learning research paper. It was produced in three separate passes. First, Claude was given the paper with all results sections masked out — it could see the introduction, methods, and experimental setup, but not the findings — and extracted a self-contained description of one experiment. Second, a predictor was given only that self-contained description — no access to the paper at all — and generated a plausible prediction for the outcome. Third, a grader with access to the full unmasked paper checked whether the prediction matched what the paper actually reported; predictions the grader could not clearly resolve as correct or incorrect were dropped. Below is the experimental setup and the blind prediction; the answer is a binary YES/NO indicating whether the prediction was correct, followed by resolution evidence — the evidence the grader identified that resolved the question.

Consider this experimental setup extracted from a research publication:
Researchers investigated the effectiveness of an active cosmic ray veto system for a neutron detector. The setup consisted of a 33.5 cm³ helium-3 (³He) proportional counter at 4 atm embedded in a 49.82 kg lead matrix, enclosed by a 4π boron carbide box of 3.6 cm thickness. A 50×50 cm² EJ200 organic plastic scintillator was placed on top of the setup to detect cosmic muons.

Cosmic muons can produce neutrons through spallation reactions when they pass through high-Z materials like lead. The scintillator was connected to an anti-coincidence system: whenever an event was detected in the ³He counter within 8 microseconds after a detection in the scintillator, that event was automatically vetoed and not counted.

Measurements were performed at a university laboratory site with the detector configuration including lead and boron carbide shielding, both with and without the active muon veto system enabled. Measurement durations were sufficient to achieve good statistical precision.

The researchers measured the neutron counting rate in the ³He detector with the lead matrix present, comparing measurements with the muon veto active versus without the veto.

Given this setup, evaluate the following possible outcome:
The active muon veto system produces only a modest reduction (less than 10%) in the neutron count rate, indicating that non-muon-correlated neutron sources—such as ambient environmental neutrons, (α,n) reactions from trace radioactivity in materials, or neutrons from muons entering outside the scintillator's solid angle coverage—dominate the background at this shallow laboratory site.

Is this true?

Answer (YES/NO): NO